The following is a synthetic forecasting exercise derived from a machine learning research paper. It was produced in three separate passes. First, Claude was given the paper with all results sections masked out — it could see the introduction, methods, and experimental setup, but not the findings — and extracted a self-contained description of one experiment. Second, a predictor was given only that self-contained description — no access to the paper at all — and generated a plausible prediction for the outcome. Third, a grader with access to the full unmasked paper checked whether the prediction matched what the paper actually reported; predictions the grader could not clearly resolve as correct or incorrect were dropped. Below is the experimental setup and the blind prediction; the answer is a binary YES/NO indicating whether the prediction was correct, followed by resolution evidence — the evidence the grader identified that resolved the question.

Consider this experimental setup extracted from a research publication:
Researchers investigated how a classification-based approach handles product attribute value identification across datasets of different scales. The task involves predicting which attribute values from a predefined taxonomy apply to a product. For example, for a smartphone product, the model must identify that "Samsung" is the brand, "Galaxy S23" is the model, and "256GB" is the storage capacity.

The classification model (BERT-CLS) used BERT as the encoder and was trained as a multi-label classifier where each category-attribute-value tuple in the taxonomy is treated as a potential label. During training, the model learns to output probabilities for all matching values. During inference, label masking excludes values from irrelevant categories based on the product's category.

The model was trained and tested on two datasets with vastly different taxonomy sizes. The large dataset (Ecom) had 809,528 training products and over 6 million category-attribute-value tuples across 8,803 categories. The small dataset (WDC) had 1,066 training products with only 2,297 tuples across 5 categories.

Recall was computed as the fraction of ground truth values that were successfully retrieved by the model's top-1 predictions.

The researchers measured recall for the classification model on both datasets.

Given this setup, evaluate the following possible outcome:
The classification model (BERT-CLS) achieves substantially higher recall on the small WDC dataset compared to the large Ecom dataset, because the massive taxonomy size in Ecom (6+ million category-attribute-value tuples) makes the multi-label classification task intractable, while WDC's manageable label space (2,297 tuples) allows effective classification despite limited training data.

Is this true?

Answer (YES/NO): NO